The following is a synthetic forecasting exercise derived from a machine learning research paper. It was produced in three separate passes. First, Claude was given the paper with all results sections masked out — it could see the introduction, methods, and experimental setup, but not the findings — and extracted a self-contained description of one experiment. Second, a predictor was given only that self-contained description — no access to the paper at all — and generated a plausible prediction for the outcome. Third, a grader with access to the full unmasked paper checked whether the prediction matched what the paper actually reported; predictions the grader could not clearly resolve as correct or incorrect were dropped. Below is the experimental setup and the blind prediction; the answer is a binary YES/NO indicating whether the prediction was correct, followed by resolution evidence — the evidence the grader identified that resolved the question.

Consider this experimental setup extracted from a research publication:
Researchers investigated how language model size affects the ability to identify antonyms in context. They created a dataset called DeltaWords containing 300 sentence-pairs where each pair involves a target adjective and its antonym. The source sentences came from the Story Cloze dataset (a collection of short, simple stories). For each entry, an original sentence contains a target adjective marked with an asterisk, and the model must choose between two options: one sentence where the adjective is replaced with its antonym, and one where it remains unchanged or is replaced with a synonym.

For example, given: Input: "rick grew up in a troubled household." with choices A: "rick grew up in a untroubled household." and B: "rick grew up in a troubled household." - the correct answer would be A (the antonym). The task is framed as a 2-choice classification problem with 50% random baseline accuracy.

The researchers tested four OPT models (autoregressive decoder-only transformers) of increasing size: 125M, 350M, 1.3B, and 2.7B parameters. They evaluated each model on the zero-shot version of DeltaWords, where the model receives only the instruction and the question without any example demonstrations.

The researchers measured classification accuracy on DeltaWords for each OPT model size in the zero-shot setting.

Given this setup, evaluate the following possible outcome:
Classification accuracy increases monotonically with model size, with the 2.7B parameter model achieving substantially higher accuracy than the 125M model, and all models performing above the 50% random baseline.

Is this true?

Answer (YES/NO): NO